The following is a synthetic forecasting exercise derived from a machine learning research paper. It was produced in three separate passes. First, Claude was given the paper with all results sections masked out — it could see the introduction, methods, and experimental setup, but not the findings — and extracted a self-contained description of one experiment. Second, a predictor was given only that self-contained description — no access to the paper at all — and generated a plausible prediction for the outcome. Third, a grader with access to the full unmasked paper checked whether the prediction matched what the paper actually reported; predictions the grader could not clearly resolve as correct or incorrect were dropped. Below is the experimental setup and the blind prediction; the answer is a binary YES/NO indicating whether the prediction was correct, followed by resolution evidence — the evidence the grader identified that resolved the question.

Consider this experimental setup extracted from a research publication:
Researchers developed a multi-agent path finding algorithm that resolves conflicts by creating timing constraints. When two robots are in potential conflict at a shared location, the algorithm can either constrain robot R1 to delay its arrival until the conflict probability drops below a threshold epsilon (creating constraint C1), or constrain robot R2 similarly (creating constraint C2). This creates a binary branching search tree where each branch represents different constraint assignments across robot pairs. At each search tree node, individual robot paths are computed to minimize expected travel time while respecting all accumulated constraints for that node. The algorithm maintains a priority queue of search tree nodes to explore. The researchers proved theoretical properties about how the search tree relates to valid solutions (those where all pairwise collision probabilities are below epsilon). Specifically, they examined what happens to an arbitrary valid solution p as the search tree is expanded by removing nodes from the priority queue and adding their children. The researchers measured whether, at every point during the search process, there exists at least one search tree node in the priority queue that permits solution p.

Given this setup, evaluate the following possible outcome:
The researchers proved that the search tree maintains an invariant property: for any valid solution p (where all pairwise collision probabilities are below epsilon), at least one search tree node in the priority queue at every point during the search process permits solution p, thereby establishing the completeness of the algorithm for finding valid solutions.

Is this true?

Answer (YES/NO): YES